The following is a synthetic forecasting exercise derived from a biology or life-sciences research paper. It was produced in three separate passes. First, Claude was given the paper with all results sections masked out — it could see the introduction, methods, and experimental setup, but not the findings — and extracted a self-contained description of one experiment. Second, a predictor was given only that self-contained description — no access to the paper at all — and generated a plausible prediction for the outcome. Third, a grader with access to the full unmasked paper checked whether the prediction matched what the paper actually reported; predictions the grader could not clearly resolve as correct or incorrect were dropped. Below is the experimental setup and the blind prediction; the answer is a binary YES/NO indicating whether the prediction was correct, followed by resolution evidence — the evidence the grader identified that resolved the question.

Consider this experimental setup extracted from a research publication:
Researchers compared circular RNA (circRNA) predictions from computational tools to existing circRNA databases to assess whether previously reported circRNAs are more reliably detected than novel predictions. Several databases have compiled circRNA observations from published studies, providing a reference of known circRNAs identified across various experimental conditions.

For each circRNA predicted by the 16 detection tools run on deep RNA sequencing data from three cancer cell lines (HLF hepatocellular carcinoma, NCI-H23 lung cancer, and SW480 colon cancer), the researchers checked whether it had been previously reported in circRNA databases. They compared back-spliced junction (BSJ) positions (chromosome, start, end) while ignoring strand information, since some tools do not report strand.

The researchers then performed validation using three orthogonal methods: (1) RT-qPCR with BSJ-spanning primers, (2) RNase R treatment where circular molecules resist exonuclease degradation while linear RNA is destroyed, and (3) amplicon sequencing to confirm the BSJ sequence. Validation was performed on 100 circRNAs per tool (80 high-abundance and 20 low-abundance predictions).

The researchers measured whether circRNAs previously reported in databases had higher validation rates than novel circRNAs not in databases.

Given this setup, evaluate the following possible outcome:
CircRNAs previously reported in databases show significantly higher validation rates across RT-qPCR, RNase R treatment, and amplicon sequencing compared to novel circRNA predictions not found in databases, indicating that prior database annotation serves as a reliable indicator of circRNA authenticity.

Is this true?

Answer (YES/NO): YES